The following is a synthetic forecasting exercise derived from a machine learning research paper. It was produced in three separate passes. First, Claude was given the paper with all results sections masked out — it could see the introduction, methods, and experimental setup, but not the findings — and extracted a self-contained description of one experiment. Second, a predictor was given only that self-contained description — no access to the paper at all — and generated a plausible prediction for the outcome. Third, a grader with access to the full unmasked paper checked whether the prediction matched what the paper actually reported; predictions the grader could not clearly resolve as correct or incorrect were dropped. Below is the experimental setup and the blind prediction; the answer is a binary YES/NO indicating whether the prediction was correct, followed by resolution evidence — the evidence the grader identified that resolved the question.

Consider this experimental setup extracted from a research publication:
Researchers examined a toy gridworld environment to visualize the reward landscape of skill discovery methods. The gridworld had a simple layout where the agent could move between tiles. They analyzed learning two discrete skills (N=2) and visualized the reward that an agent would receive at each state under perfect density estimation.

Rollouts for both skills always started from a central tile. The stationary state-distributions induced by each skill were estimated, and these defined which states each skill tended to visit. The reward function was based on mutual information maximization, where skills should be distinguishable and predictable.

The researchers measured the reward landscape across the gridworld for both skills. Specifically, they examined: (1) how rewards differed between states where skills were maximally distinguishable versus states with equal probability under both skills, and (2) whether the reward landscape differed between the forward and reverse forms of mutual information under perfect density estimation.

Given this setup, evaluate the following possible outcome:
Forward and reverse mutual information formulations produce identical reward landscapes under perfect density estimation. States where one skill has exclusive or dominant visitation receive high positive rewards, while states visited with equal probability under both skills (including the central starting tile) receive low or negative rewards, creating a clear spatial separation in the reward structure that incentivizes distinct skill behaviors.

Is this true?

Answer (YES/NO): YES